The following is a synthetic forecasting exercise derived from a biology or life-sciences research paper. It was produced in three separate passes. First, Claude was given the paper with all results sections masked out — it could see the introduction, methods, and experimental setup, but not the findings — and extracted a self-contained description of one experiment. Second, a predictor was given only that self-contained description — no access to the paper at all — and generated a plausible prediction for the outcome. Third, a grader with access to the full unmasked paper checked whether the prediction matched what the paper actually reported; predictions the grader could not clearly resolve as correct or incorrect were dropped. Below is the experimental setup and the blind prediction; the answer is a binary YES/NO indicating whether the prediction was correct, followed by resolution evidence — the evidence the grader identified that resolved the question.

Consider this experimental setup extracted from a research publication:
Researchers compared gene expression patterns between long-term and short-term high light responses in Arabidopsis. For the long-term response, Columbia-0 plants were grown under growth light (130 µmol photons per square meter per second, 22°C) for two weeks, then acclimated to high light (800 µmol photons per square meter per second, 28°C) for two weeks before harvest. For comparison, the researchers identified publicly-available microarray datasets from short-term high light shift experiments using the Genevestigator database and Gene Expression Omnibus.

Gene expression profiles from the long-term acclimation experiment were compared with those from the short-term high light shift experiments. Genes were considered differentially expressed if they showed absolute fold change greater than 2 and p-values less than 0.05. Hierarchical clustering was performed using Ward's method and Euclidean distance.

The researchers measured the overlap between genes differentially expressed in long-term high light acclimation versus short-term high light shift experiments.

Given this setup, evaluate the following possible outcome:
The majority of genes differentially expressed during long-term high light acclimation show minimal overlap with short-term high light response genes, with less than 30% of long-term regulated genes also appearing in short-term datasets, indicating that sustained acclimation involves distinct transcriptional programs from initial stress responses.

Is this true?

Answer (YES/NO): YES